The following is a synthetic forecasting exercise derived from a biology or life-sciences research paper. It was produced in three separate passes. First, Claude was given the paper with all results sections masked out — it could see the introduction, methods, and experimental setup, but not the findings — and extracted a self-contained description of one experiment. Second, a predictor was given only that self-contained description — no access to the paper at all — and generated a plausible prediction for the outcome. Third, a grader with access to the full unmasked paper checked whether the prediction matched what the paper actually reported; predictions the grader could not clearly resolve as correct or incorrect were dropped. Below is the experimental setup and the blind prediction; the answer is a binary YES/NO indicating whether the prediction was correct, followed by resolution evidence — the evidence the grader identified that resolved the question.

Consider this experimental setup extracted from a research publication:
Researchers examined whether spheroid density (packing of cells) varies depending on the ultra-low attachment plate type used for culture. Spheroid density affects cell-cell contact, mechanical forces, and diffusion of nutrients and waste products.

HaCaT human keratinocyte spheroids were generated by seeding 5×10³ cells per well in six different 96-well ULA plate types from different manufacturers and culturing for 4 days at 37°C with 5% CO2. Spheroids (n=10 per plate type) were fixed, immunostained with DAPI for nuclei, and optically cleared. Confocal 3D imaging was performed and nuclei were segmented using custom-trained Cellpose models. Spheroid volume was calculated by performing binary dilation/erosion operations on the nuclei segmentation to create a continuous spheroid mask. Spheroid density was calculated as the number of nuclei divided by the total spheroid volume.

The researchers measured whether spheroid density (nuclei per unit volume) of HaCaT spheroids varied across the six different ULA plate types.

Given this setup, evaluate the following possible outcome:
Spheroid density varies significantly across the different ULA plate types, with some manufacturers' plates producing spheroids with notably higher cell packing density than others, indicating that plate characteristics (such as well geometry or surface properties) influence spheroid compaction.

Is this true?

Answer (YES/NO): NO